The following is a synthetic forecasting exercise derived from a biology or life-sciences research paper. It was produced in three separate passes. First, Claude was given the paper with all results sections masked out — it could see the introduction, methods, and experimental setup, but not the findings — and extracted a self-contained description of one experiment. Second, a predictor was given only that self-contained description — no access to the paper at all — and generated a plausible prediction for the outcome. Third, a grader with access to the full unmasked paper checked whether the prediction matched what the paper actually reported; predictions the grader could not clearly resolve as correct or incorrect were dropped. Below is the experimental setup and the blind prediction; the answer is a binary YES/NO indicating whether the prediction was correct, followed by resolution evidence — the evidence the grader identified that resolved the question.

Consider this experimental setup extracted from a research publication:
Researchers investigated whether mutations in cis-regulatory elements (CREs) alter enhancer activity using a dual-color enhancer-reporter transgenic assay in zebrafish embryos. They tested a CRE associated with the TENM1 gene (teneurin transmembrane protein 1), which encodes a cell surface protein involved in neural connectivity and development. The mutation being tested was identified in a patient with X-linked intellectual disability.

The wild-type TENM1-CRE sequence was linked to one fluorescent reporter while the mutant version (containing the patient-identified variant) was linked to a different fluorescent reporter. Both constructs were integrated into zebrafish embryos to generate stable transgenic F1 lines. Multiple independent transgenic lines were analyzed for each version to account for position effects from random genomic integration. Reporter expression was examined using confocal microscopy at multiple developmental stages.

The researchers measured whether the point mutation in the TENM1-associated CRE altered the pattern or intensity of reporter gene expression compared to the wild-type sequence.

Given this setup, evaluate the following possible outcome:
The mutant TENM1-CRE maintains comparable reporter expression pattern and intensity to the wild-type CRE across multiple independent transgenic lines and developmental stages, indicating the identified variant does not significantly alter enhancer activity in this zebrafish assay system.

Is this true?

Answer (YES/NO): NO